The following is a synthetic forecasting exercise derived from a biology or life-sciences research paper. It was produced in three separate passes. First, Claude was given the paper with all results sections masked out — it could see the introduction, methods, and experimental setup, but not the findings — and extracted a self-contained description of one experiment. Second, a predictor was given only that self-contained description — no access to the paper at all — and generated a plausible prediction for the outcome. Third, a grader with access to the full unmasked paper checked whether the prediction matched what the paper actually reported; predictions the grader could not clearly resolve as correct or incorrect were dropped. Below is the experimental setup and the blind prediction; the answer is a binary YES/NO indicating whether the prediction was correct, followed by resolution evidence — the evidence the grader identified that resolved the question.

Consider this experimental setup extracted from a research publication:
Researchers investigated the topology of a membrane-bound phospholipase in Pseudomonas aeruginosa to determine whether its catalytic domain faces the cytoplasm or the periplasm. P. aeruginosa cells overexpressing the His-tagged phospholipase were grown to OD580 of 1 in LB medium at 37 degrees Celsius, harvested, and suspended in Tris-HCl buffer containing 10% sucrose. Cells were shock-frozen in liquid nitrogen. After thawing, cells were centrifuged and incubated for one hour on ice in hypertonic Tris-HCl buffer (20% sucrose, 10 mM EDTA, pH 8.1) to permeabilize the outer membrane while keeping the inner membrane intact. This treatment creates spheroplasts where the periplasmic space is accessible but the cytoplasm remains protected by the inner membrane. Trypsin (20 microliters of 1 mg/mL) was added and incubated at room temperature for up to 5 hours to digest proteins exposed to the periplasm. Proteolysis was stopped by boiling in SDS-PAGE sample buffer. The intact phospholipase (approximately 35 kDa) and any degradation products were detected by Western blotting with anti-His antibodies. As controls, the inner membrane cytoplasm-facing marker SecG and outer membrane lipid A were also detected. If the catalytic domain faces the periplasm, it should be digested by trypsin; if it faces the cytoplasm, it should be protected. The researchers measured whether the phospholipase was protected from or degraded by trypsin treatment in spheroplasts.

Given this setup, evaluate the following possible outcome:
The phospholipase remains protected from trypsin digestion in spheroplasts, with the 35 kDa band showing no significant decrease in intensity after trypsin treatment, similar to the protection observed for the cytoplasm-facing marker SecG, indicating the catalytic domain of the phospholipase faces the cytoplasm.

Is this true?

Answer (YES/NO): NO